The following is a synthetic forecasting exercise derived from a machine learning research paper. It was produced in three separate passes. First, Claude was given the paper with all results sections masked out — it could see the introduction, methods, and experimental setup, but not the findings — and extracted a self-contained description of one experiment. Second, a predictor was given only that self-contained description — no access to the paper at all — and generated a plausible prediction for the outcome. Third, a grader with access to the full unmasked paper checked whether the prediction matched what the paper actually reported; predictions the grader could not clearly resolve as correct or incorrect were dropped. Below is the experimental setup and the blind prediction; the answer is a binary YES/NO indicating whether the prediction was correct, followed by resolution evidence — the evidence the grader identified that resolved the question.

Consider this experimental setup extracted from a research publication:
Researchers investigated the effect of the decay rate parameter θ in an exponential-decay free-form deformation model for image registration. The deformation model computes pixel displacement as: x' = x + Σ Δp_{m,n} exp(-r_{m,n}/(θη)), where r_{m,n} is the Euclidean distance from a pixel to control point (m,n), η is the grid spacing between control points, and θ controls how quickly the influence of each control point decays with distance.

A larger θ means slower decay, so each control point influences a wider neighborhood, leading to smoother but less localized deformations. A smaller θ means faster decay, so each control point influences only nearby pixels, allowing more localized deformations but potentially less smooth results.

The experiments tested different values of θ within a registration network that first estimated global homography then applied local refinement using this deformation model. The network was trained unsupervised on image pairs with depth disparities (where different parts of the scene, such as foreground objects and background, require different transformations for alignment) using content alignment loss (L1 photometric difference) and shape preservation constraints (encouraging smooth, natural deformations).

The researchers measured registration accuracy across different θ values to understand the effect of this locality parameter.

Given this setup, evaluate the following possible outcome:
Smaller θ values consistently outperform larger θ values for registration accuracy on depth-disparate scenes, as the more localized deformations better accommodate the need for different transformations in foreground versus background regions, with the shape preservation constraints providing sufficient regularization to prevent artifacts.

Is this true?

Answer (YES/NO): NO